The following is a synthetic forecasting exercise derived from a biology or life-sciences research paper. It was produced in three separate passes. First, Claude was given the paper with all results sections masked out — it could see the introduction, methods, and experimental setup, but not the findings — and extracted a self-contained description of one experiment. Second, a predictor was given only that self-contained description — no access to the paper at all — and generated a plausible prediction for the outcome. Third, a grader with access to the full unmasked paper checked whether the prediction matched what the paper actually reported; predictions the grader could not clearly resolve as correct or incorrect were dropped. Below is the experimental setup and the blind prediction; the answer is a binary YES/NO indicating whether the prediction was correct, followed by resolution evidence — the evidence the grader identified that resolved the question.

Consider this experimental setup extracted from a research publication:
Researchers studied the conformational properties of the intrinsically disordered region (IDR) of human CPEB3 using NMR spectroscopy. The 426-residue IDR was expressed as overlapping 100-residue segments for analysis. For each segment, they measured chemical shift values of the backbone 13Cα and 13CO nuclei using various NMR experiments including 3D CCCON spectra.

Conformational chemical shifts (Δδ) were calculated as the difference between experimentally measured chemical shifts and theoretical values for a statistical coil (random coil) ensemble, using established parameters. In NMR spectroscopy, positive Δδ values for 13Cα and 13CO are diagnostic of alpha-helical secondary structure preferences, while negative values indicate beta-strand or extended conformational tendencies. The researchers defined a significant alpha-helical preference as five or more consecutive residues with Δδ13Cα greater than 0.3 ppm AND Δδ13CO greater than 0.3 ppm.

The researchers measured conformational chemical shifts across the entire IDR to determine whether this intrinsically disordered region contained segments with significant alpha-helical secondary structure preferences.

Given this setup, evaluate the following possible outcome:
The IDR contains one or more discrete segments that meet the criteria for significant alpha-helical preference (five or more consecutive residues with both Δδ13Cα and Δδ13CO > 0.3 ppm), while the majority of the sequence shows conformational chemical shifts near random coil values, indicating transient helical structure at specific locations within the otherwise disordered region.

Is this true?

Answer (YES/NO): YES